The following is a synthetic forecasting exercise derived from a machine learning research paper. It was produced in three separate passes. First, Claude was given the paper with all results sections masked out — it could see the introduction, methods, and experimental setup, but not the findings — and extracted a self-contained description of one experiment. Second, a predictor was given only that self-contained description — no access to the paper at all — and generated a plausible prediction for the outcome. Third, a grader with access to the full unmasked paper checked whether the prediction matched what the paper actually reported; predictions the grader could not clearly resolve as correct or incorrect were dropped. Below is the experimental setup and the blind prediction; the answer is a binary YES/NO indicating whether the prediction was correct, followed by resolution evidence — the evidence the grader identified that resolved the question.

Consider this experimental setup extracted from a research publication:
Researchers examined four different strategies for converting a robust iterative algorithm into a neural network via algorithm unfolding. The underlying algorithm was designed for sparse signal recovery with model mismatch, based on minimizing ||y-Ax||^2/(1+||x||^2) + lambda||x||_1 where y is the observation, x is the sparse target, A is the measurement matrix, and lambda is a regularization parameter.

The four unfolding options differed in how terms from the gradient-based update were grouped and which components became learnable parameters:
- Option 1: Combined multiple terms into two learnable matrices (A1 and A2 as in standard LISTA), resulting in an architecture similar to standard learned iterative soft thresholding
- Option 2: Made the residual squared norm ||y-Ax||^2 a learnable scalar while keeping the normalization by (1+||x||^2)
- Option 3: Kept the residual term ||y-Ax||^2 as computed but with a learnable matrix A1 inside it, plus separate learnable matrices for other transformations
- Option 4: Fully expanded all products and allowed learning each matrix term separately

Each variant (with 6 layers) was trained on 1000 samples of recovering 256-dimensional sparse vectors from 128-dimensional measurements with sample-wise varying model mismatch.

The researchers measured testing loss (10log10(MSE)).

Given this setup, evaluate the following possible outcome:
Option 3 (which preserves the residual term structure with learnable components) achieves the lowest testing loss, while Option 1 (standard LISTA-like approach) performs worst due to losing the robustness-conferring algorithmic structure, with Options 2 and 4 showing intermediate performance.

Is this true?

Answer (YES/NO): NO